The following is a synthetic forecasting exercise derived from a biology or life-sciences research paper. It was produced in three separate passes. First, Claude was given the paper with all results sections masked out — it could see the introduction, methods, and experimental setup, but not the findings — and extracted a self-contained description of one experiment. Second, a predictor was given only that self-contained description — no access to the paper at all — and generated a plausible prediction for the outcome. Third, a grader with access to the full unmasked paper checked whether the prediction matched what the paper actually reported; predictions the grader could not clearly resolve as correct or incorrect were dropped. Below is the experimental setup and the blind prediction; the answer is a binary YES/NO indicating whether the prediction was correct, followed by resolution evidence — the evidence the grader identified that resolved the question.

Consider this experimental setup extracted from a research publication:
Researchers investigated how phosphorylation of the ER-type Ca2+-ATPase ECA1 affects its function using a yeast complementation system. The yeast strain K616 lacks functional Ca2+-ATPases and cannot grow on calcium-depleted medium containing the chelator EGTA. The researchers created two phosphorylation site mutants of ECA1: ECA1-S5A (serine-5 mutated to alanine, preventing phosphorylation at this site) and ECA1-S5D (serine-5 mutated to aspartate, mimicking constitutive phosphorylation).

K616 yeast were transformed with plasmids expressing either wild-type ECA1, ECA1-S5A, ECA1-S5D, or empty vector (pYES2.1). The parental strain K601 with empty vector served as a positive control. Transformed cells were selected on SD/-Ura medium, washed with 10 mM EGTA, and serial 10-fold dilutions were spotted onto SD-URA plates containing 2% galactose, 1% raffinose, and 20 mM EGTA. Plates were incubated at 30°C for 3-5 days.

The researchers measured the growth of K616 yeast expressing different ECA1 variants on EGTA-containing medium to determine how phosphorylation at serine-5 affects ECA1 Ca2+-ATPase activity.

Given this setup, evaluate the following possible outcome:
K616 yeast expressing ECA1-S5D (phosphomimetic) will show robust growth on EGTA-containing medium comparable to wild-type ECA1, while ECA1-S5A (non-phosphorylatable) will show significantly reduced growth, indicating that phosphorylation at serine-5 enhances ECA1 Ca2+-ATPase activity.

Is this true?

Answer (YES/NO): YES